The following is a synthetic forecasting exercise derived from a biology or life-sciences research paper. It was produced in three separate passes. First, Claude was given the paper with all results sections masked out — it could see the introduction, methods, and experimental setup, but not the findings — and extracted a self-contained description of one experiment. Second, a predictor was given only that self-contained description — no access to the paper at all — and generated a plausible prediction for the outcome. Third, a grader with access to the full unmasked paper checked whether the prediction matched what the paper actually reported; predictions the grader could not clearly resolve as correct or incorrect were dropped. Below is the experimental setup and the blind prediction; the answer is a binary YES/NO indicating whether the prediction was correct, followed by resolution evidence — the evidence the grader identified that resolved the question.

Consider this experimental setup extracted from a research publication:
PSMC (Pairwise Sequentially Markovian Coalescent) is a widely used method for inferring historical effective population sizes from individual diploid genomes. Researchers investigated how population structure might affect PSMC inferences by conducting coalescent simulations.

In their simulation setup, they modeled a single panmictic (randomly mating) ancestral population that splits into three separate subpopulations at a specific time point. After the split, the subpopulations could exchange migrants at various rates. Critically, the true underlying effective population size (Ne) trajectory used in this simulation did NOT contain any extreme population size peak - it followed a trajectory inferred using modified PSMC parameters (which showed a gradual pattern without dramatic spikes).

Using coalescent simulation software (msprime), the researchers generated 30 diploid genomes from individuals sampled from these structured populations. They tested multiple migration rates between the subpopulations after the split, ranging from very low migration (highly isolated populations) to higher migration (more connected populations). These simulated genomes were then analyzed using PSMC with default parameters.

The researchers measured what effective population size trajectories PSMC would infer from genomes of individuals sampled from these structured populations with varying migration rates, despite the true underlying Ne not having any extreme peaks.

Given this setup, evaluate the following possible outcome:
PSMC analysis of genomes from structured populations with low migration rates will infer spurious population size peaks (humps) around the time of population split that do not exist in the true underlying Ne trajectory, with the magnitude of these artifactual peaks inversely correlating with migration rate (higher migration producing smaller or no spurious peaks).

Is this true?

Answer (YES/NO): NO